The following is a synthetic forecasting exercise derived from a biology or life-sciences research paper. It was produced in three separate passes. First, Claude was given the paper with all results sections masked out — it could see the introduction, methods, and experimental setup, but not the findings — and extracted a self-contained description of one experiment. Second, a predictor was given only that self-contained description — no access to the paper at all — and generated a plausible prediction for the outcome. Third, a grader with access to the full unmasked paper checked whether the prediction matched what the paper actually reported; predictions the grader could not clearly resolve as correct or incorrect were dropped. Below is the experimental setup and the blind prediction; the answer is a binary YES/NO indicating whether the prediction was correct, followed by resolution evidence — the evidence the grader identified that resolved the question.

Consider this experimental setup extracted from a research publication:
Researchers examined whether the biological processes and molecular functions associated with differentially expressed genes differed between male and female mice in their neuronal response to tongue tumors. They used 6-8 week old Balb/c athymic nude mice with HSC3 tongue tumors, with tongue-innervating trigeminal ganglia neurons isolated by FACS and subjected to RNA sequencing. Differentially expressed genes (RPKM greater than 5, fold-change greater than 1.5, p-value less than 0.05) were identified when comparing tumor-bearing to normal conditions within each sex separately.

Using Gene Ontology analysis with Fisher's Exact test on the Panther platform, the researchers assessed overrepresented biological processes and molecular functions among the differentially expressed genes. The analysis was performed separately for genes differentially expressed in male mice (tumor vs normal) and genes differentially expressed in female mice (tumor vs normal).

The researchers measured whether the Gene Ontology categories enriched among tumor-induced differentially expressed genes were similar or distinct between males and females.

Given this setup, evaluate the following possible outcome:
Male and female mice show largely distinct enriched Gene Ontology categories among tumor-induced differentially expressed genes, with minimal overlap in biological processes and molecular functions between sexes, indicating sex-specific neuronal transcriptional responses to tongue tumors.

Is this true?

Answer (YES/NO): NO